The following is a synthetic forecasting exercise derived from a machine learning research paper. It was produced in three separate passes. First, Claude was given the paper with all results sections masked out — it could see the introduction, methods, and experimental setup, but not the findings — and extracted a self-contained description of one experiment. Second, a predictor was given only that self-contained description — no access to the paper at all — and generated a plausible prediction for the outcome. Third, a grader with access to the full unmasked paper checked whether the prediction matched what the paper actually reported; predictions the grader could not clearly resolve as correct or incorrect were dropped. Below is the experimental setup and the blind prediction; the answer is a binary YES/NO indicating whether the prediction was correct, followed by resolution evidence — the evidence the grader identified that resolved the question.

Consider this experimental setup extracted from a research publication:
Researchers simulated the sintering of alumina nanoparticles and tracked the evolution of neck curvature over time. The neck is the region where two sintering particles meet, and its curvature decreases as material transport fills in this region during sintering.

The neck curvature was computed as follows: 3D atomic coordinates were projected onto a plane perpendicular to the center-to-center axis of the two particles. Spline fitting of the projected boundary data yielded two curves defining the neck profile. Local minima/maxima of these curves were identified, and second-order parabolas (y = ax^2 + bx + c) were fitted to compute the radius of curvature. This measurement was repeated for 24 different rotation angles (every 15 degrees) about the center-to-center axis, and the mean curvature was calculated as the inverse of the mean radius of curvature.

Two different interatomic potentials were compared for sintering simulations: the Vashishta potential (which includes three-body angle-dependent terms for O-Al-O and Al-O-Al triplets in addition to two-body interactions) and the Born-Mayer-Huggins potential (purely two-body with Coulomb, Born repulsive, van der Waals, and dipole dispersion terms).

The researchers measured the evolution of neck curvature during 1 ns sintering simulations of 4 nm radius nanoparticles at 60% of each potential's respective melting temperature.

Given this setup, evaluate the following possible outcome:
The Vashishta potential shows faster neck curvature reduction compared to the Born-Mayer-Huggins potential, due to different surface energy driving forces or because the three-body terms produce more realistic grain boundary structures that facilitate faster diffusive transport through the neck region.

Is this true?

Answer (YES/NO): NO